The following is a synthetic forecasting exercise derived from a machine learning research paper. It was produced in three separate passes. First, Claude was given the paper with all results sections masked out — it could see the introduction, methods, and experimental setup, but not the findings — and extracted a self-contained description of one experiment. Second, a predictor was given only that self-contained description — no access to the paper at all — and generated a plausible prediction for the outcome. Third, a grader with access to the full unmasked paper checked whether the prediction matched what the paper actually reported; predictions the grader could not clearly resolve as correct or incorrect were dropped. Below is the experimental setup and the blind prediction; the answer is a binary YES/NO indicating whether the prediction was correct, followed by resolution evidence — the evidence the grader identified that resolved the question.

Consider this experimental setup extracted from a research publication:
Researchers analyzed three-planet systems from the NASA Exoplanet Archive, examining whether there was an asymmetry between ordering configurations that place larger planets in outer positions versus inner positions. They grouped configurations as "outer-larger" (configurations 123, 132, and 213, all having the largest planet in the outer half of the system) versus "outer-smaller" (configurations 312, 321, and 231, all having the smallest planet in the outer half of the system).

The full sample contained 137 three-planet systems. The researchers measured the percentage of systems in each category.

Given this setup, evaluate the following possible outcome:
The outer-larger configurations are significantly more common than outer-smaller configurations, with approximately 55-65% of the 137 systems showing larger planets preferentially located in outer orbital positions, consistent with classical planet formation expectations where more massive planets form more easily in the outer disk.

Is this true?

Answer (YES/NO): NO